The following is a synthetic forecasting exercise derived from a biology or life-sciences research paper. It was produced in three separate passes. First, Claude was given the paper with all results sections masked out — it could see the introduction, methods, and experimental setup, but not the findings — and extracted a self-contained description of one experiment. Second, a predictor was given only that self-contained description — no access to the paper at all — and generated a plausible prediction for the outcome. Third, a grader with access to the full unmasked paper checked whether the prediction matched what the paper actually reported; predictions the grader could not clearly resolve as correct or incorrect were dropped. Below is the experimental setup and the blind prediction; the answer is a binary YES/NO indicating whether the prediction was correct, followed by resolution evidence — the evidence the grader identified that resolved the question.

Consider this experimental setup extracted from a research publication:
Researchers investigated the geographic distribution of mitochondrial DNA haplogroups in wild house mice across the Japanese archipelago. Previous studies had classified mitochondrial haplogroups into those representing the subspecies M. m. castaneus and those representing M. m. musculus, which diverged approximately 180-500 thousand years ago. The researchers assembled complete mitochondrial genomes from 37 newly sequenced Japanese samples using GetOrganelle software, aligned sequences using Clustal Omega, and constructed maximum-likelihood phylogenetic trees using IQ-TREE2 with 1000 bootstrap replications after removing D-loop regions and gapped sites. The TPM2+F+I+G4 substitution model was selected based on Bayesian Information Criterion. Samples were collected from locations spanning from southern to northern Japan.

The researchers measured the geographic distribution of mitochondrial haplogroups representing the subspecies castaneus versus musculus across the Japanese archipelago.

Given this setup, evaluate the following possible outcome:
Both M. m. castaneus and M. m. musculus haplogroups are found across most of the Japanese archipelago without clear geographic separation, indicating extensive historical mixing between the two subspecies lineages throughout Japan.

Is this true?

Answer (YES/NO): NO